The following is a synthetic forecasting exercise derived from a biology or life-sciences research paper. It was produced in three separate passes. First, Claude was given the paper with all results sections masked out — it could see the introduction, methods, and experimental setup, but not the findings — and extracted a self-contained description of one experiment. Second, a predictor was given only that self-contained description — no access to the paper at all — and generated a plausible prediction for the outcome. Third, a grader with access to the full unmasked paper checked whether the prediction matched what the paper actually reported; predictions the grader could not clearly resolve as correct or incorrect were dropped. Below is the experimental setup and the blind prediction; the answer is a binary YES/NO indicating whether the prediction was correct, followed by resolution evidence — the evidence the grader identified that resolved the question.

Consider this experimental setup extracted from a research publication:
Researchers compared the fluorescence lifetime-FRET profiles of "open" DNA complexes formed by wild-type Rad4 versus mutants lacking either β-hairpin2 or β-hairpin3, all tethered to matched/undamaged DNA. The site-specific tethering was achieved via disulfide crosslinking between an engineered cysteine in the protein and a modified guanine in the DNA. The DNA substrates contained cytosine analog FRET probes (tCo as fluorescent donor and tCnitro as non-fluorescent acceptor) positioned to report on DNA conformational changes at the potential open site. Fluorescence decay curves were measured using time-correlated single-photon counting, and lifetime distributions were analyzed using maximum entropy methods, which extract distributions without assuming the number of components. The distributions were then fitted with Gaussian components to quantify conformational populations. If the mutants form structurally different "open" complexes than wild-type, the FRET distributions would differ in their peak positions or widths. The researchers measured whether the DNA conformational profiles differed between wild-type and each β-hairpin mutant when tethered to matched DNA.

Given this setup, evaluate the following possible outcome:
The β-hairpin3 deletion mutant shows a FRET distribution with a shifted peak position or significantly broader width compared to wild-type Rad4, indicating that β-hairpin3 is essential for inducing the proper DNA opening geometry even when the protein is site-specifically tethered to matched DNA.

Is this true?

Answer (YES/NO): NO